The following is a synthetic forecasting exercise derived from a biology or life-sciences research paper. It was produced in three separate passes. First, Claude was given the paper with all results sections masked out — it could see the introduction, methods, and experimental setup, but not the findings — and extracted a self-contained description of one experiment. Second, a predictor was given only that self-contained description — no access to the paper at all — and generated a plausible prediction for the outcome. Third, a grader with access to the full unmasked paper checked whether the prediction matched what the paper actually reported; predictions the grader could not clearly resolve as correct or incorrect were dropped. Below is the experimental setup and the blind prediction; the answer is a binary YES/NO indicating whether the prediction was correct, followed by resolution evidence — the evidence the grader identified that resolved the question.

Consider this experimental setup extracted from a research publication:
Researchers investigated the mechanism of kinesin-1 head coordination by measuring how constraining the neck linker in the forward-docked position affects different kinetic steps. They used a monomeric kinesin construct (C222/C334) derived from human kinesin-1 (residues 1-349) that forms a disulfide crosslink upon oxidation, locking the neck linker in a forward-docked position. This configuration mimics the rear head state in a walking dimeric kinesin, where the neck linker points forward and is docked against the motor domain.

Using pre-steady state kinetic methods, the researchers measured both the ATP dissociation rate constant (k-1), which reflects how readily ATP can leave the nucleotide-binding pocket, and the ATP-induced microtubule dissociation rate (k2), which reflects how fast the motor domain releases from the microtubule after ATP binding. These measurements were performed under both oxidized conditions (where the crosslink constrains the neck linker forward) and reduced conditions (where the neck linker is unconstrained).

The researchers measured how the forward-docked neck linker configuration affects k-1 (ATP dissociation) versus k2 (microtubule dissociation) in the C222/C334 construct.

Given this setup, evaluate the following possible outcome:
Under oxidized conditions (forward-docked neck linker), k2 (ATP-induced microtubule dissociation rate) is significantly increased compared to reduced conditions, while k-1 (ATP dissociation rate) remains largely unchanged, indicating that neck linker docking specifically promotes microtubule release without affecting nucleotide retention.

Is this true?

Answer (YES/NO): NO